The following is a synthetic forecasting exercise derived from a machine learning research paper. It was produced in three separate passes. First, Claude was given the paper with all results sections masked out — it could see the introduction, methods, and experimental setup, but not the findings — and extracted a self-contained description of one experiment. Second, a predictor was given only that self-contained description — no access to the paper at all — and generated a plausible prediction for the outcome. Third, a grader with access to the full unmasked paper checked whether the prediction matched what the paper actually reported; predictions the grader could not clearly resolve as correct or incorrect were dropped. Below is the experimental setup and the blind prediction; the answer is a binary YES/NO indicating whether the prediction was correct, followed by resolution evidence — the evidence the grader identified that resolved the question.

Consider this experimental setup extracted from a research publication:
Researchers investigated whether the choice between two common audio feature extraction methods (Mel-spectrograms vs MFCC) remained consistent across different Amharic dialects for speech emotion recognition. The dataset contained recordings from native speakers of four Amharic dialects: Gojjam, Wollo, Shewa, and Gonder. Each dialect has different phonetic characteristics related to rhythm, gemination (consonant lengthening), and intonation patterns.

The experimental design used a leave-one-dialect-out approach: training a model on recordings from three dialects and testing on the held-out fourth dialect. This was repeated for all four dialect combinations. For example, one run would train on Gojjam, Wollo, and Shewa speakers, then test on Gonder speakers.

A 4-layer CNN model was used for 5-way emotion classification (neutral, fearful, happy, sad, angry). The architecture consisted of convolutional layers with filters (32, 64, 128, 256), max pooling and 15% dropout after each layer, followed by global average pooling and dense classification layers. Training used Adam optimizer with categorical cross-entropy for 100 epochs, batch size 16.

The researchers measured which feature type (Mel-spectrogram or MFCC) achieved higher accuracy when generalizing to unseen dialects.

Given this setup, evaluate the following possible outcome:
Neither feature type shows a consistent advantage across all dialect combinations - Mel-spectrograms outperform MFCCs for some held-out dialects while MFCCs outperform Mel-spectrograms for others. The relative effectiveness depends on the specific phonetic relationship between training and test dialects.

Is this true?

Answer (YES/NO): NO